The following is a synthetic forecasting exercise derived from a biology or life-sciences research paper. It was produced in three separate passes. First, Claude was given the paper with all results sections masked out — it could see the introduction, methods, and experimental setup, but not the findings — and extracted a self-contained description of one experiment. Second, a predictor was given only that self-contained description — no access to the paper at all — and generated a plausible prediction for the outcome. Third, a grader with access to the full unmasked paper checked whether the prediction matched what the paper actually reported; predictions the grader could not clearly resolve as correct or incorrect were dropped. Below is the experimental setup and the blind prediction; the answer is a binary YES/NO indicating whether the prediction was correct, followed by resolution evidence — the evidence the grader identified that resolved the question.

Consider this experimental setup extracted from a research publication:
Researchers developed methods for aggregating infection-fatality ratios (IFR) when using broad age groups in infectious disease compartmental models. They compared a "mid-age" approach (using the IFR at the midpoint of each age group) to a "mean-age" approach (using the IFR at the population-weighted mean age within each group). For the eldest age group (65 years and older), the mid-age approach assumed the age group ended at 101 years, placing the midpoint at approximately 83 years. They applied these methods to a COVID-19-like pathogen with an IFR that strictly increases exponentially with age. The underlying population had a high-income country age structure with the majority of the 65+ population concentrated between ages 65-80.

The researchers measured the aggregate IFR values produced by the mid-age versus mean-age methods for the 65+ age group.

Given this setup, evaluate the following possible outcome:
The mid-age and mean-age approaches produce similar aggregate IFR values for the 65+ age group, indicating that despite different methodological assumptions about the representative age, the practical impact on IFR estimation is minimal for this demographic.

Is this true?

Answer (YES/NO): NO